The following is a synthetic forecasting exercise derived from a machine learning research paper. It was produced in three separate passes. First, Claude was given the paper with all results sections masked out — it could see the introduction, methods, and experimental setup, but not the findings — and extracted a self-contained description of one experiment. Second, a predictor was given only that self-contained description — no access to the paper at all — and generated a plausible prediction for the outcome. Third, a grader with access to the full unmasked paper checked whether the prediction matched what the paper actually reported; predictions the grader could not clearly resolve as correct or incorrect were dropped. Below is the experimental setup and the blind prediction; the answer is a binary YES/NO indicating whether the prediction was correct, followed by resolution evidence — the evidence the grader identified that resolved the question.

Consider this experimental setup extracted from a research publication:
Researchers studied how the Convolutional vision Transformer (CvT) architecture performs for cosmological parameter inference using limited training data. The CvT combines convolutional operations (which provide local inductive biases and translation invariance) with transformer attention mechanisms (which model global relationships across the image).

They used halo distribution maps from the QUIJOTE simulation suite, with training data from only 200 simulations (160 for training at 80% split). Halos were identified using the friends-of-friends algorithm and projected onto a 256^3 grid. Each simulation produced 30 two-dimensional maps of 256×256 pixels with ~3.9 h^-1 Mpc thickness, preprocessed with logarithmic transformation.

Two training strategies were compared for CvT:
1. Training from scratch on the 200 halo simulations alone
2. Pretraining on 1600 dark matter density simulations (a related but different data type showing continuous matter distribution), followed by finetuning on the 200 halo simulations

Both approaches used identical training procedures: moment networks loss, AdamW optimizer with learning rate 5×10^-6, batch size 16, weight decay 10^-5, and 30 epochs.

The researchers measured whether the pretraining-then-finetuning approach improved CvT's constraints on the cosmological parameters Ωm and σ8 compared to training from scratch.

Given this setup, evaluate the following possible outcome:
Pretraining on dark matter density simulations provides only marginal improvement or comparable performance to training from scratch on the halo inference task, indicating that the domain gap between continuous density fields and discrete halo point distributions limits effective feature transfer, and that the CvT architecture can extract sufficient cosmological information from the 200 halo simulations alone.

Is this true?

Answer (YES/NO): NO